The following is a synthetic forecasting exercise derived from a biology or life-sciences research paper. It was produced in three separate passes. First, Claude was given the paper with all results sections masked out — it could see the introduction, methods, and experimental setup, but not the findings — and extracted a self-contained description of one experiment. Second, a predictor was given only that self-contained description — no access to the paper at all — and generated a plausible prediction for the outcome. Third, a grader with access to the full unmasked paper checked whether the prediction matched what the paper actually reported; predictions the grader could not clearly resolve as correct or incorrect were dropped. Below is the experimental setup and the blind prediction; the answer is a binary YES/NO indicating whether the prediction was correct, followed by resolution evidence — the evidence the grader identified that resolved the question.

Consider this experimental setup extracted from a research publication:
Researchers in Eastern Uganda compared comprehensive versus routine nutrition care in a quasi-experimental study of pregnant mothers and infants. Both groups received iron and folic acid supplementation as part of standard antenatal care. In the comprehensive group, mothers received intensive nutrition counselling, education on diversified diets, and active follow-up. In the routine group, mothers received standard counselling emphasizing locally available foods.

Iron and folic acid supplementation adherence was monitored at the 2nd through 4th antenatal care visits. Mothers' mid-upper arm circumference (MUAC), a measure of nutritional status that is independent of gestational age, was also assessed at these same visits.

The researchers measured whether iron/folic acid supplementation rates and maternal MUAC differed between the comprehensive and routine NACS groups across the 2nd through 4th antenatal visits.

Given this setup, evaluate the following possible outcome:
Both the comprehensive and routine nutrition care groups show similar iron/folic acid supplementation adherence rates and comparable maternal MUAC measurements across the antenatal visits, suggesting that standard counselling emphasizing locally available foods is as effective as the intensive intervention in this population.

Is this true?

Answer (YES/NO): YES